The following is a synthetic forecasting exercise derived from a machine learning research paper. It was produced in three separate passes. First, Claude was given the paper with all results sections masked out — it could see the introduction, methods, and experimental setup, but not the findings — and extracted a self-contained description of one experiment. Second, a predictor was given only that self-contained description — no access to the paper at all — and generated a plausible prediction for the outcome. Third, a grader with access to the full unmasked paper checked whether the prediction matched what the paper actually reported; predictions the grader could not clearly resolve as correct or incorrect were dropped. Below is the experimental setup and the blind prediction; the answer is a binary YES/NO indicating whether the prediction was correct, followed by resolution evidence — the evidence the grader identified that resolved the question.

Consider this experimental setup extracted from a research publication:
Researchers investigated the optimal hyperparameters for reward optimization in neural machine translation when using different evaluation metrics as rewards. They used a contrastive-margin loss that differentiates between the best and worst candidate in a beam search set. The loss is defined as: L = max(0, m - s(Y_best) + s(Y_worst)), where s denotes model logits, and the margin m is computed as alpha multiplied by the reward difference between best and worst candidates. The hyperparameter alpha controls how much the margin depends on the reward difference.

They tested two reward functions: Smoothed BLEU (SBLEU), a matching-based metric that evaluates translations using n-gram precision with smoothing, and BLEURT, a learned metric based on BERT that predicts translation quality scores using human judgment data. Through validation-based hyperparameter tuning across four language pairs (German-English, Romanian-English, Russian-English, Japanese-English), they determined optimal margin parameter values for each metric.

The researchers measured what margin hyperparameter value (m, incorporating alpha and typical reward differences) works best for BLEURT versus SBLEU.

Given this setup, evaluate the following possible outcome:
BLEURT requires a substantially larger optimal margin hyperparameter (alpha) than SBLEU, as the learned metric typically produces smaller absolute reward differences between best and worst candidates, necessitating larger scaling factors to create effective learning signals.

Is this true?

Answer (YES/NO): NO